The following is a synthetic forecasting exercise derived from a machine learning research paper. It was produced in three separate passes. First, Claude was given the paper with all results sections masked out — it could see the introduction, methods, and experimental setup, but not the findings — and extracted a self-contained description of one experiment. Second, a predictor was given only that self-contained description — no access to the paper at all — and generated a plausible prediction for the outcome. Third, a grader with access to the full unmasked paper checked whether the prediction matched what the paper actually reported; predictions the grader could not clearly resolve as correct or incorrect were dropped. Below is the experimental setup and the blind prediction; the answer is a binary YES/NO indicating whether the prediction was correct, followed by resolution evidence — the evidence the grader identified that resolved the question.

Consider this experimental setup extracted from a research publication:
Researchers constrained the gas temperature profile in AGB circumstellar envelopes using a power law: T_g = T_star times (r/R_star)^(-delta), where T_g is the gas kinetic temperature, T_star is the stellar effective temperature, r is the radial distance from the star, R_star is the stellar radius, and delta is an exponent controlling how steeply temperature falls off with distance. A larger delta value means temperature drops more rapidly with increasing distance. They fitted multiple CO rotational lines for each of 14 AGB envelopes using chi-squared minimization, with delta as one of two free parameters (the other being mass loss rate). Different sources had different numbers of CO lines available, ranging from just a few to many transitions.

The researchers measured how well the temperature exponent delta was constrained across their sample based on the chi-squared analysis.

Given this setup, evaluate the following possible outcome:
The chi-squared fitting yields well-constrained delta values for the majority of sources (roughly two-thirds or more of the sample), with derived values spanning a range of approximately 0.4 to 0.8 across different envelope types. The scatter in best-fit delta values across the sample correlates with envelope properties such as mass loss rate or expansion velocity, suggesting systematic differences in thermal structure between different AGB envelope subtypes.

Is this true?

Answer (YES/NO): NO